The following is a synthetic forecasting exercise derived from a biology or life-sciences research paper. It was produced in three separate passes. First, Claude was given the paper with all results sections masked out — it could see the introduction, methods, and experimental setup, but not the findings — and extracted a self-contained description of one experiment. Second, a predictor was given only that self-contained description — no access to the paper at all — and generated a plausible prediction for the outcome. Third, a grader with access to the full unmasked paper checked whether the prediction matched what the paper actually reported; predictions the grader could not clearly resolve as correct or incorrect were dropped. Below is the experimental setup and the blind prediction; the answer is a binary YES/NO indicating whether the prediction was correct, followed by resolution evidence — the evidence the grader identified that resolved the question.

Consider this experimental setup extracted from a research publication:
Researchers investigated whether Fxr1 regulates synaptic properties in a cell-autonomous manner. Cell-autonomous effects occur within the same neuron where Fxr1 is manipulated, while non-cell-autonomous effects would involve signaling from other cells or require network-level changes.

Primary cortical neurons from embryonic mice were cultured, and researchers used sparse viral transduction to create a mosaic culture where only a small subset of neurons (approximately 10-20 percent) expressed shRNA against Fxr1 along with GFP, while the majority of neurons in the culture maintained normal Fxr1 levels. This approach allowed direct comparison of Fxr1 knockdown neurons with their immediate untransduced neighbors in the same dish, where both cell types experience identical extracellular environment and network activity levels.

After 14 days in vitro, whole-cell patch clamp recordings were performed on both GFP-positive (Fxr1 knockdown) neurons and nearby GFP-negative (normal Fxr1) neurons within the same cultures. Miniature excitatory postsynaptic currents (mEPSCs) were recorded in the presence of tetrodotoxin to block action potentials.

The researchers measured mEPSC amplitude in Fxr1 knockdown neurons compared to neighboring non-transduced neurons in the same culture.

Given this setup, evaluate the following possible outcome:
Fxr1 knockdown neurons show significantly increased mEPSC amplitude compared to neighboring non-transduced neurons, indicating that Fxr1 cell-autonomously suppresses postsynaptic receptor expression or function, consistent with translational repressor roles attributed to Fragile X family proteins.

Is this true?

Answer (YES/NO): YES